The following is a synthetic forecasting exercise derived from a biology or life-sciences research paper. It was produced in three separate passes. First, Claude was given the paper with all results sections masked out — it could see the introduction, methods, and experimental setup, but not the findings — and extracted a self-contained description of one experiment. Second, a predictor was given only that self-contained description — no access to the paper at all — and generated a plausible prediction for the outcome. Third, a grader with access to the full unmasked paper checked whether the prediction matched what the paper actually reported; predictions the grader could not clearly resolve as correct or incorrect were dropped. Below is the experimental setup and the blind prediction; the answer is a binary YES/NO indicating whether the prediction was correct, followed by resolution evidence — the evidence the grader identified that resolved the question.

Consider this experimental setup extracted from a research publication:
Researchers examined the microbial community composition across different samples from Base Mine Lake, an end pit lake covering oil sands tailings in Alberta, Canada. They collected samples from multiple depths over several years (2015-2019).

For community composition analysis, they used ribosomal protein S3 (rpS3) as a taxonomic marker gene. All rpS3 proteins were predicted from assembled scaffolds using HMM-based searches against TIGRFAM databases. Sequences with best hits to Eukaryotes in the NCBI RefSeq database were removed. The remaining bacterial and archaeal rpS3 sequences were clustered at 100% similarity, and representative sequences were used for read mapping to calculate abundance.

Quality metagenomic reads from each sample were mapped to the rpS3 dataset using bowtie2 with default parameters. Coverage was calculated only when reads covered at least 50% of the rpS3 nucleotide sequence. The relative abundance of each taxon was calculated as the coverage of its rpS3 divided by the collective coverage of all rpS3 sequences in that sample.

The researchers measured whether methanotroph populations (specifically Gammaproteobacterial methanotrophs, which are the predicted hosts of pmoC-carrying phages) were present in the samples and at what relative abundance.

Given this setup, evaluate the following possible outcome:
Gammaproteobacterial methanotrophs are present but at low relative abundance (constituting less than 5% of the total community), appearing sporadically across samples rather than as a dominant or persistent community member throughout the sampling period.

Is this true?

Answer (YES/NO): NO